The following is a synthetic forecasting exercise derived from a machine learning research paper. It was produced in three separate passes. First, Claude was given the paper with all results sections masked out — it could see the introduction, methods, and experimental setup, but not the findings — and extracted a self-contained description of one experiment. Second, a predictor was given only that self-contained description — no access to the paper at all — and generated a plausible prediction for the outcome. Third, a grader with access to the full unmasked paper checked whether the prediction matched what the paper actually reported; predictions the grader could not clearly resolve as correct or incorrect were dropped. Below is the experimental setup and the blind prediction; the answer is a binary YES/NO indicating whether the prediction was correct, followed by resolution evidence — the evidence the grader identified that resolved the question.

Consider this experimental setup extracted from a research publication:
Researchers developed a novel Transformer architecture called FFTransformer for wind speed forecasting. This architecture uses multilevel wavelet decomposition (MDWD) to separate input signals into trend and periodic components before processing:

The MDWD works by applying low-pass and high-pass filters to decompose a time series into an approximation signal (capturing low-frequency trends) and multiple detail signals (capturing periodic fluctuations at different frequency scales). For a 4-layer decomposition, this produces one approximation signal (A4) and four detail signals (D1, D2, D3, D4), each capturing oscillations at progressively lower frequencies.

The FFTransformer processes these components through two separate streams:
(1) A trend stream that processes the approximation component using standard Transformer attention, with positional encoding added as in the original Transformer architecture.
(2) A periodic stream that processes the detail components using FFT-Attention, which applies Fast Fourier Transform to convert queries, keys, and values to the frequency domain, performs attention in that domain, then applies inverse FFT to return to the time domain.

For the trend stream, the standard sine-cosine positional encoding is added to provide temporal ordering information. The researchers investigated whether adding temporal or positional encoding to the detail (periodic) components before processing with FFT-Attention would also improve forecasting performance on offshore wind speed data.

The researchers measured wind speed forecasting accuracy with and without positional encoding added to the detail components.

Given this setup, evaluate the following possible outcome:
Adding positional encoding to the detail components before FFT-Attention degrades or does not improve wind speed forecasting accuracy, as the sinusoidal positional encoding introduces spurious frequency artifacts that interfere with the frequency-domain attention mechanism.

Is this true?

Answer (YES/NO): NO